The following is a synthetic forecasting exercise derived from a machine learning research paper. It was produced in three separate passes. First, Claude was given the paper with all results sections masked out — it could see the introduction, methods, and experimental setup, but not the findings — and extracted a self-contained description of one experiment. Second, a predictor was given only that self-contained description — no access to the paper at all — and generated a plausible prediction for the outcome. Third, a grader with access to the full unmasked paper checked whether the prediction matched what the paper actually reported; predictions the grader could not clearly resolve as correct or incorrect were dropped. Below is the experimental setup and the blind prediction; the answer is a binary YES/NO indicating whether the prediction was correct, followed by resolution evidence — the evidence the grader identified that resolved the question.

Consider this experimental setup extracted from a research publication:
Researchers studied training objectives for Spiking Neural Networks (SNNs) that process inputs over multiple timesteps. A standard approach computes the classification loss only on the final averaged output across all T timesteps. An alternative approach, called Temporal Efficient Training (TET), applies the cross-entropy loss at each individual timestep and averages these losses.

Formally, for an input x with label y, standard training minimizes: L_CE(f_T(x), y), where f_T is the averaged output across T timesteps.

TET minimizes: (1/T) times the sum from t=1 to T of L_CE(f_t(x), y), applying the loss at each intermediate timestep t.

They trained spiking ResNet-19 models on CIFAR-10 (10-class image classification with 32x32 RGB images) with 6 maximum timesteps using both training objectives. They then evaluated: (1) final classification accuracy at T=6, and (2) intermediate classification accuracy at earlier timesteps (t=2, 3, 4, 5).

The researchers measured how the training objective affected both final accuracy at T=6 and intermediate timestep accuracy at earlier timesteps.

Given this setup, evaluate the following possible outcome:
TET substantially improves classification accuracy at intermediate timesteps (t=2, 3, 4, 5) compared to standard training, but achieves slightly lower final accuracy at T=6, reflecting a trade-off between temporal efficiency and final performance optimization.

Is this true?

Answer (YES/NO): NO